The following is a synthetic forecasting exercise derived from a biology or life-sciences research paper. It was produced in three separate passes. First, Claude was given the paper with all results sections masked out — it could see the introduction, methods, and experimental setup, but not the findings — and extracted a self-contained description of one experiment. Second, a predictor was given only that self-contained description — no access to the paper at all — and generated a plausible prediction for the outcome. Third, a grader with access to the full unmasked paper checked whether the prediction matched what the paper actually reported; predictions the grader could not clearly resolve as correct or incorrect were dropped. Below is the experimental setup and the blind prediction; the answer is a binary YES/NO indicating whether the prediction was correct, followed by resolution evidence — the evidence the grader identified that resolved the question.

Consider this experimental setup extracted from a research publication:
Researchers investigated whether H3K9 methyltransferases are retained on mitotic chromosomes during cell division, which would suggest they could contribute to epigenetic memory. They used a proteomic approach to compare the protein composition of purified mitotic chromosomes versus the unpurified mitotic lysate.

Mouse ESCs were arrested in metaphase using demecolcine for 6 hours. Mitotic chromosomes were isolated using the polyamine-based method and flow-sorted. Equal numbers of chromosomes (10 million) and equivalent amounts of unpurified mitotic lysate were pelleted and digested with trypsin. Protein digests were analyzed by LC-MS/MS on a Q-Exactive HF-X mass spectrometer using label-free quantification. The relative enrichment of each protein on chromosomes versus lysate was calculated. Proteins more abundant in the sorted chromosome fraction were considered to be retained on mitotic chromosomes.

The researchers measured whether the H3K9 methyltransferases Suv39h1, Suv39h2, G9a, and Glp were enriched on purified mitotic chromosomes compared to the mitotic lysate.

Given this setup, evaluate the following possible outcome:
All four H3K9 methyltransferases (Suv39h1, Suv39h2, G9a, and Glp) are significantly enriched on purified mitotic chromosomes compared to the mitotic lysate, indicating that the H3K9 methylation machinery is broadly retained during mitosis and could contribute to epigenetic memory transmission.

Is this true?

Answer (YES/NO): YES